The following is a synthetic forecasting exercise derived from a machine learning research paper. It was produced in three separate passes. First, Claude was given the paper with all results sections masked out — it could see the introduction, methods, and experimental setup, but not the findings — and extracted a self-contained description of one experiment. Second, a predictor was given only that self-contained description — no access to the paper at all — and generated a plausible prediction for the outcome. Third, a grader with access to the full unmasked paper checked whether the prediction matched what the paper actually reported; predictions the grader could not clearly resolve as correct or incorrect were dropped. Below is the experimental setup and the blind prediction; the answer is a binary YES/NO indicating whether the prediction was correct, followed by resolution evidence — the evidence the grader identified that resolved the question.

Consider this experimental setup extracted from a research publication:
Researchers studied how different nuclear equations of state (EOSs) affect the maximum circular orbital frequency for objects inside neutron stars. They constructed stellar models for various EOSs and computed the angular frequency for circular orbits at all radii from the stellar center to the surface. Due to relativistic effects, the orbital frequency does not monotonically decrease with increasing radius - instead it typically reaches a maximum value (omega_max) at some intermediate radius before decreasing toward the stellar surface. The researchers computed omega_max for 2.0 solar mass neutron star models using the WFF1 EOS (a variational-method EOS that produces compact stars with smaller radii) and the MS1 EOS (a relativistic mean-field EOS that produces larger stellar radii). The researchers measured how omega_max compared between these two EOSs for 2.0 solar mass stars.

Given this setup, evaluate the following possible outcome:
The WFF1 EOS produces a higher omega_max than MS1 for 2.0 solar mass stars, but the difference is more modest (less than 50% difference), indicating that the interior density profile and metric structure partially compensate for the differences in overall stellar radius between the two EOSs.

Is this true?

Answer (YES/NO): NO